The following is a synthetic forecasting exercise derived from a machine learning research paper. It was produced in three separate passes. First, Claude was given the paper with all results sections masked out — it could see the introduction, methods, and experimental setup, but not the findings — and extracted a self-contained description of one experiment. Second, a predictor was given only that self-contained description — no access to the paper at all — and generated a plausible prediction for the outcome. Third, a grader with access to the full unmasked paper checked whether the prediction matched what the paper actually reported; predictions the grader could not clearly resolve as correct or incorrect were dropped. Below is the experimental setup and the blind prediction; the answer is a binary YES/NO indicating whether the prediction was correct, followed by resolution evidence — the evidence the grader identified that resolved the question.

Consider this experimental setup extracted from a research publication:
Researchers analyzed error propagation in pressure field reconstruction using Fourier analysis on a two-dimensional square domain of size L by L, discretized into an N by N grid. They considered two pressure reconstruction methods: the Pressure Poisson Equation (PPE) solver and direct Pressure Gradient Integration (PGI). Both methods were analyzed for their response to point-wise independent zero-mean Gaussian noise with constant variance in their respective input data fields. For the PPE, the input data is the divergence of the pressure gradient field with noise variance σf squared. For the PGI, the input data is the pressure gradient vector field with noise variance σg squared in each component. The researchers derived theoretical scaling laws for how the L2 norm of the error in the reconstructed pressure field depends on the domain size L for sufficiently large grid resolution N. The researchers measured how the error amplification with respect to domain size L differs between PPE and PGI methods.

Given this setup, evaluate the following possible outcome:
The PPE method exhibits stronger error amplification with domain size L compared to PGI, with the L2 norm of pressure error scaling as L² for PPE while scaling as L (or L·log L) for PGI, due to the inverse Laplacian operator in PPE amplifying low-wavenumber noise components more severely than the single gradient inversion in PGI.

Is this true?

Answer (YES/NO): YES